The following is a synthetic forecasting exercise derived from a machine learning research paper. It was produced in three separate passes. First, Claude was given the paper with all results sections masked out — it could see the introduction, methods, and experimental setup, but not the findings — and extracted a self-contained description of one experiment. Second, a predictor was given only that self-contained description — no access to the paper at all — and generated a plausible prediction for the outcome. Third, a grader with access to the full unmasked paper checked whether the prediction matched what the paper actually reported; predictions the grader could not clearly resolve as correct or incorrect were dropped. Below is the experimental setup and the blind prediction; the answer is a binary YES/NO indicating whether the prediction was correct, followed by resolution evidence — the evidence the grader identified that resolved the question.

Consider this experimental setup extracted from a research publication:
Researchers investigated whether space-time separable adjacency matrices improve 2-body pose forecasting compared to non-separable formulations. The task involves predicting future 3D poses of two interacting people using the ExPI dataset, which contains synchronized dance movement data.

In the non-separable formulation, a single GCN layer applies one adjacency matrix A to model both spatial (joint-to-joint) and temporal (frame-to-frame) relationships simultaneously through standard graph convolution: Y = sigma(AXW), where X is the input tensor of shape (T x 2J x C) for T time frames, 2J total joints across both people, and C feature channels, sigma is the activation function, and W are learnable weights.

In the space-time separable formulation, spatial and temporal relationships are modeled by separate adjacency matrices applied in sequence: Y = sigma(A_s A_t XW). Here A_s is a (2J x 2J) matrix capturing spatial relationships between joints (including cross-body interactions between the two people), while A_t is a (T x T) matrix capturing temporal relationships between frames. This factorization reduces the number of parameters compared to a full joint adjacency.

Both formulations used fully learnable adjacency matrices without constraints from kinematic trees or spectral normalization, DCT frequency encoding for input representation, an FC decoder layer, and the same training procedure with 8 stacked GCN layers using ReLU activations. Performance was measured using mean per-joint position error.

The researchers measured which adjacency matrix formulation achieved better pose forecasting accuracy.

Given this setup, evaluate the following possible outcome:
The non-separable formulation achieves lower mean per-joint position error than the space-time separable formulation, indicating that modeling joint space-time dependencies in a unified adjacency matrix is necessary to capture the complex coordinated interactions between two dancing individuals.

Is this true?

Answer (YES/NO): NO